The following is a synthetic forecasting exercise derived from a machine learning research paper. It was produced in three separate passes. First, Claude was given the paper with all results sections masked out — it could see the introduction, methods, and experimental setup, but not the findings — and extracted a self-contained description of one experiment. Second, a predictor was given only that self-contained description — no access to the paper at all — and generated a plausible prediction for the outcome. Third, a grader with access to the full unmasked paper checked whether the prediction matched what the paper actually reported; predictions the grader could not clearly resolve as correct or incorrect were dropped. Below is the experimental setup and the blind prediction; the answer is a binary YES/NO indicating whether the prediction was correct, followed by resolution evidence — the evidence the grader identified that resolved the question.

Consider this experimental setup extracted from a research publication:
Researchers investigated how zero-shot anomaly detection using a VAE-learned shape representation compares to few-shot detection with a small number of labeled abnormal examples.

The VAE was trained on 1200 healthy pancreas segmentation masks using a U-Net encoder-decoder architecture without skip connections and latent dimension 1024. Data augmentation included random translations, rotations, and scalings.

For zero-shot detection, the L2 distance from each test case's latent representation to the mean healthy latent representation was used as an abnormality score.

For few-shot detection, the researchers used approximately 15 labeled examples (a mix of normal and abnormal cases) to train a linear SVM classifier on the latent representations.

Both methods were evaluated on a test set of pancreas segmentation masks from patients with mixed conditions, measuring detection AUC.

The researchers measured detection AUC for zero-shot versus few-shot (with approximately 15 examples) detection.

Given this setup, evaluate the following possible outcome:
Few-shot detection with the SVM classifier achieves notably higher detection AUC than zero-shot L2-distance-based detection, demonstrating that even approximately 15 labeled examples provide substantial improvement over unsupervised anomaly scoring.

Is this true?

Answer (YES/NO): YES